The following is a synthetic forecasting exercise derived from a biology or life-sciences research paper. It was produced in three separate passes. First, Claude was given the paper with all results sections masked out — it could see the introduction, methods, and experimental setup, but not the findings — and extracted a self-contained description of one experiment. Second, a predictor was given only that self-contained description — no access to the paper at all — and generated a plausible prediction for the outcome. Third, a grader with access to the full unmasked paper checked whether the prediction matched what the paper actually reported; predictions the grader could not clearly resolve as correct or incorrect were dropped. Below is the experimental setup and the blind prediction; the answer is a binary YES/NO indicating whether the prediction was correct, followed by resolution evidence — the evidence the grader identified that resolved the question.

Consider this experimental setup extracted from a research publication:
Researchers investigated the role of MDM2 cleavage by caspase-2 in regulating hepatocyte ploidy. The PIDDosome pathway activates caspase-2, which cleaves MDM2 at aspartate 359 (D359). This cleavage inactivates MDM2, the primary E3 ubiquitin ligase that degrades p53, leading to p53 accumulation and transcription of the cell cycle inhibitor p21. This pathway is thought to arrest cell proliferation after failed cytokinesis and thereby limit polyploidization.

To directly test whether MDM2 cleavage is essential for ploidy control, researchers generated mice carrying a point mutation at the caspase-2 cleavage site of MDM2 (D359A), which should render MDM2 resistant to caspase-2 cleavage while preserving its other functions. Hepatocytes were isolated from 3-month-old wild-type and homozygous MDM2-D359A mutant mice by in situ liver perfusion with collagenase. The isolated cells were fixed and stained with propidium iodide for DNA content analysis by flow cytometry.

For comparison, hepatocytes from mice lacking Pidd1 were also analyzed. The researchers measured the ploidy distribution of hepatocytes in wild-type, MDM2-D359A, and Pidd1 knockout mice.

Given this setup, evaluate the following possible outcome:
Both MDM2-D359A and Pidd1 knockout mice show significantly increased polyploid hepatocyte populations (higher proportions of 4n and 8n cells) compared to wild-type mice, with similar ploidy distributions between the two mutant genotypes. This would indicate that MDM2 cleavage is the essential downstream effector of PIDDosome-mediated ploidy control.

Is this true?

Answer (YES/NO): YES